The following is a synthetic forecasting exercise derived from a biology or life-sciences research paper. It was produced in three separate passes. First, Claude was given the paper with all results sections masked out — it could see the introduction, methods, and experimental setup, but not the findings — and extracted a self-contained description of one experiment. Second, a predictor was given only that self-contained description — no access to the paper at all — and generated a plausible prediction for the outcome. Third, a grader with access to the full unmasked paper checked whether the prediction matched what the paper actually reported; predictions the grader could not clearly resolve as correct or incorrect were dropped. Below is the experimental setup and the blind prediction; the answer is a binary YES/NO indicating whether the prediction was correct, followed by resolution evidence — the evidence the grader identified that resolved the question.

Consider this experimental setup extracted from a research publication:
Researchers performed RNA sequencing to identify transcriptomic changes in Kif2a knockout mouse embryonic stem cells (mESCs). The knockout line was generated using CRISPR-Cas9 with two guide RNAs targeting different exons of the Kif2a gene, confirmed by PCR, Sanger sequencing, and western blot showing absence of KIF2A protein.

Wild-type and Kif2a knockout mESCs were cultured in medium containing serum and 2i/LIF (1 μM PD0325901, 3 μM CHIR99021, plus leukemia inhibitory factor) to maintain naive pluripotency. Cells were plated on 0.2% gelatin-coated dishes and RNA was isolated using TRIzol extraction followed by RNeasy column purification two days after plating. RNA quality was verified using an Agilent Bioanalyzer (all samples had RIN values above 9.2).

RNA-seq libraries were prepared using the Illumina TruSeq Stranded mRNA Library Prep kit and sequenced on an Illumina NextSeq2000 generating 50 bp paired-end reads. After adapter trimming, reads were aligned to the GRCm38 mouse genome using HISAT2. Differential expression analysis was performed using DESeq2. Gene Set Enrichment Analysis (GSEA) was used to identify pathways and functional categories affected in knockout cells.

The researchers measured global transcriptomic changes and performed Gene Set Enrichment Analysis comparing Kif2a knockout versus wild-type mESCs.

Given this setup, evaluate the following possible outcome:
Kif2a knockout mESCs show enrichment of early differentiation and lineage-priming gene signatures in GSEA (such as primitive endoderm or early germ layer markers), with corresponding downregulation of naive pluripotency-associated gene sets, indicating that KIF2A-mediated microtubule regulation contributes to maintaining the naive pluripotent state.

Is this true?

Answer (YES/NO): NO